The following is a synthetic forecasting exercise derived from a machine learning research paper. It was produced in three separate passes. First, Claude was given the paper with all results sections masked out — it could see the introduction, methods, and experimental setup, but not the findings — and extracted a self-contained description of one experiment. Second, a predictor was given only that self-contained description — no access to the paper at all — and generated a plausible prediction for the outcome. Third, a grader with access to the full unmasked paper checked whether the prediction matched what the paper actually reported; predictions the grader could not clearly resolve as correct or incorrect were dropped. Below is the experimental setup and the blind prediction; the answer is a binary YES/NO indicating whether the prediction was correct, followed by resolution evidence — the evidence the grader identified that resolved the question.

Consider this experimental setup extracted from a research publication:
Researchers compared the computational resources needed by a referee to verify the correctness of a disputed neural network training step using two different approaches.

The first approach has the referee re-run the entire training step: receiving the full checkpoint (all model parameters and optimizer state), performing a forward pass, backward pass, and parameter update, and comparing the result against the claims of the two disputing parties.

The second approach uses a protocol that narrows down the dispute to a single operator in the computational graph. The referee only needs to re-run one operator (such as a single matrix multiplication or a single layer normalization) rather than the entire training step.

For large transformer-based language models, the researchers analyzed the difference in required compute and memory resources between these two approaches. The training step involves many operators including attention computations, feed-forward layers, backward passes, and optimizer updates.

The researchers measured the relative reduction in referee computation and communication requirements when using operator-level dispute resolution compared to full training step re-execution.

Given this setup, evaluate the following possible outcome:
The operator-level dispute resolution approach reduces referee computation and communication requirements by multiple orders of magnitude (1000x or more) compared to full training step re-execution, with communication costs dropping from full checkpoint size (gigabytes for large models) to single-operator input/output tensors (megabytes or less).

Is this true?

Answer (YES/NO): NO